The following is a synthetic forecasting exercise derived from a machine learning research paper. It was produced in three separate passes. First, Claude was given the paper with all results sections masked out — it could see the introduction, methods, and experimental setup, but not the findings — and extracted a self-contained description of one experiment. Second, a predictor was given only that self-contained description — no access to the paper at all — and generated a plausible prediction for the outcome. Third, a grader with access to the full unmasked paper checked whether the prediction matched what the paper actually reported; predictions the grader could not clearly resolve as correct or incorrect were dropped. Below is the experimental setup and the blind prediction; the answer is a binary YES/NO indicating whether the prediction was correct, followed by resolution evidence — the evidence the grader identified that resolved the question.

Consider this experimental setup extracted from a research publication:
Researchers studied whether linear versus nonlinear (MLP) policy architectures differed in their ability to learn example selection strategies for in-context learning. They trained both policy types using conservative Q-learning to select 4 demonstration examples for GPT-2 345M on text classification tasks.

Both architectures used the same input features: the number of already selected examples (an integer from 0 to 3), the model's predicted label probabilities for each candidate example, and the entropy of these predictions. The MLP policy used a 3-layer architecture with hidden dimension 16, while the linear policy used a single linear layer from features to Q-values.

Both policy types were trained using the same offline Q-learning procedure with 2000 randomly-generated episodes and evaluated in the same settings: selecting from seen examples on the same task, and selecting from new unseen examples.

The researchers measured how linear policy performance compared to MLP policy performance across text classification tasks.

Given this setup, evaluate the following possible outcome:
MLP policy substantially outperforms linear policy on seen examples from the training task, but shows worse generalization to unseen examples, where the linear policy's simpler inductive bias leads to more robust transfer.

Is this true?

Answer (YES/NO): NO